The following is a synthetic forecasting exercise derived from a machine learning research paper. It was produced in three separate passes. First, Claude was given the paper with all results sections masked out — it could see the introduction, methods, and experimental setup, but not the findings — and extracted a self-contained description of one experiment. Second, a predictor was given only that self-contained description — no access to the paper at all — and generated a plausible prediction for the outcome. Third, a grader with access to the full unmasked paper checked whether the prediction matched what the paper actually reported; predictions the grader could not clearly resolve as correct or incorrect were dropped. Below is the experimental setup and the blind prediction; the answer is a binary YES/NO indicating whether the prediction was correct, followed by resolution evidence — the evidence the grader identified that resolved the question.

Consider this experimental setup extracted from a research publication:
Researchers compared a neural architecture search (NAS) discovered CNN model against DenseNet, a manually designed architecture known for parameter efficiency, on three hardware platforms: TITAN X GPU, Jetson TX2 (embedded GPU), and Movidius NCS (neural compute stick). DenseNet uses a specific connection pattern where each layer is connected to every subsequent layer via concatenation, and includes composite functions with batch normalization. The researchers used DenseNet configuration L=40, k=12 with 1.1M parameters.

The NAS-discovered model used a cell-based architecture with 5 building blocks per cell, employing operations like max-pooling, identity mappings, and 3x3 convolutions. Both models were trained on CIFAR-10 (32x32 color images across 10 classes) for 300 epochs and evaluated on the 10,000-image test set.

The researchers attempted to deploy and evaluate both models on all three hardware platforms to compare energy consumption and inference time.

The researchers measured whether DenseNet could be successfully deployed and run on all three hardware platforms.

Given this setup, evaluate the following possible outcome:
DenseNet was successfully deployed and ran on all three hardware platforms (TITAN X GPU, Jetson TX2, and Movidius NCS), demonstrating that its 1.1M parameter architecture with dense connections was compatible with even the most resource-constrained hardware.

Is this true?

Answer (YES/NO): NO